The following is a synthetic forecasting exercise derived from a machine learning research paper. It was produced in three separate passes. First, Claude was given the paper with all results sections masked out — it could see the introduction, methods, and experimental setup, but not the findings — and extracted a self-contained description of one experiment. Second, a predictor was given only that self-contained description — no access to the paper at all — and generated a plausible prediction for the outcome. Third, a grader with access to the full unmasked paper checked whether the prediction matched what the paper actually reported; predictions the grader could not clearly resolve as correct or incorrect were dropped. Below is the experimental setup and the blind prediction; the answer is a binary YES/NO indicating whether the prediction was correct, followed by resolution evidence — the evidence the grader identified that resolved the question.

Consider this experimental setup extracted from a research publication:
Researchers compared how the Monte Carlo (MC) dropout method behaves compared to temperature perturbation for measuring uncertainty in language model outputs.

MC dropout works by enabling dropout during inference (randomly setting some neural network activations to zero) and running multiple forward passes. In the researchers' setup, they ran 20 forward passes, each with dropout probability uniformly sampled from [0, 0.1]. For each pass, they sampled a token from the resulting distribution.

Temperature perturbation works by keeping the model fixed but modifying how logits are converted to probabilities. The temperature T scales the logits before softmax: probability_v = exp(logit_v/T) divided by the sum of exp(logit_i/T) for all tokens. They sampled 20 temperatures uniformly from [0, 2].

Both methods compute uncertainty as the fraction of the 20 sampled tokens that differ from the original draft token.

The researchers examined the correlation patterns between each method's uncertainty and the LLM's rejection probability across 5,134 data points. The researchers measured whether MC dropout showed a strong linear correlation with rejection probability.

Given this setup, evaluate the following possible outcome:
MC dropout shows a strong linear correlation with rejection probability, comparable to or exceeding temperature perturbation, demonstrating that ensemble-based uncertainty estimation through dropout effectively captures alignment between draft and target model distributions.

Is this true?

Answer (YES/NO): NO